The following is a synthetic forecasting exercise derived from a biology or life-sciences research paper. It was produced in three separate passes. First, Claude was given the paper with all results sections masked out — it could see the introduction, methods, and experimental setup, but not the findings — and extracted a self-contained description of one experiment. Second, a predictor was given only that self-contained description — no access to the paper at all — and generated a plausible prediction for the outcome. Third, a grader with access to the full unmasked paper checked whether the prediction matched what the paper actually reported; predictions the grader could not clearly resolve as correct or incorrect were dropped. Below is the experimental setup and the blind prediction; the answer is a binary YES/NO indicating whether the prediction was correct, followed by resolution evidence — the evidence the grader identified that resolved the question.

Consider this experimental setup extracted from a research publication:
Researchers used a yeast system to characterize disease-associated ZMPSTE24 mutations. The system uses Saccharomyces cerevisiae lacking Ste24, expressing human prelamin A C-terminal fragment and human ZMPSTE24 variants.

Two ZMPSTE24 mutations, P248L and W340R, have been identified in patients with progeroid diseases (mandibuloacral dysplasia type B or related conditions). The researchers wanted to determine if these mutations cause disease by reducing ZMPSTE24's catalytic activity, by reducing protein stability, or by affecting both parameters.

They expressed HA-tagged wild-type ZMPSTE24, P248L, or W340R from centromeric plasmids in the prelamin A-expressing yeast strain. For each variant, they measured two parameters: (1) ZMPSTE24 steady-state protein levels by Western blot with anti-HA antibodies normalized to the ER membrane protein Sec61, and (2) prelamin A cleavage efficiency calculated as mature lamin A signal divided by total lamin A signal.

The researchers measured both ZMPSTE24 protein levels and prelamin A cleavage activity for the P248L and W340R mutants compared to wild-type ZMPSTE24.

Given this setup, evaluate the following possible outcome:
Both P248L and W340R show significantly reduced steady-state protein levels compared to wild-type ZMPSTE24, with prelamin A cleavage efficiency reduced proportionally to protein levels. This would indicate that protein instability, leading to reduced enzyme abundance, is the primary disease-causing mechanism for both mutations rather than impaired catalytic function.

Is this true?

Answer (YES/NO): YES